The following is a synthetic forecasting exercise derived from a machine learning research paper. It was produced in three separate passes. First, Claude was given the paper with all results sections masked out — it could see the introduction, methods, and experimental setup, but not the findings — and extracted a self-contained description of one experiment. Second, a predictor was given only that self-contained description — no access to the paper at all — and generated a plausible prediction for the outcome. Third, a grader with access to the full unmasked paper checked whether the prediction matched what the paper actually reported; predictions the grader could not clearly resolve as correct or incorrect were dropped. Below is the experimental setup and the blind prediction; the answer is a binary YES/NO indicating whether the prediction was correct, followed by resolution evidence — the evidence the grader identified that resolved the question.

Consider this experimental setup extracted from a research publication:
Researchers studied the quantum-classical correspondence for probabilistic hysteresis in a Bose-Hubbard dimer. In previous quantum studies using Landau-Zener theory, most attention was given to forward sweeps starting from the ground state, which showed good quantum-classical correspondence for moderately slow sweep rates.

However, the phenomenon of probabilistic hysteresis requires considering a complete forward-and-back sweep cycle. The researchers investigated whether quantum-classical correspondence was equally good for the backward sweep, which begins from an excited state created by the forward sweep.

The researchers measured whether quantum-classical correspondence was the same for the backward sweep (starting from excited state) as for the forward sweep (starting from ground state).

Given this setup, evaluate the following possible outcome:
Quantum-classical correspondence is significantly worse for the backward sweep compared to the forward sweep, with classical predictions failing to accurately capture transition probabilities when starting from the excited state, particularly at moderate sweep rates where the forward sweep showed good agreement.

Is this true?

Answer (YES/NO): YES